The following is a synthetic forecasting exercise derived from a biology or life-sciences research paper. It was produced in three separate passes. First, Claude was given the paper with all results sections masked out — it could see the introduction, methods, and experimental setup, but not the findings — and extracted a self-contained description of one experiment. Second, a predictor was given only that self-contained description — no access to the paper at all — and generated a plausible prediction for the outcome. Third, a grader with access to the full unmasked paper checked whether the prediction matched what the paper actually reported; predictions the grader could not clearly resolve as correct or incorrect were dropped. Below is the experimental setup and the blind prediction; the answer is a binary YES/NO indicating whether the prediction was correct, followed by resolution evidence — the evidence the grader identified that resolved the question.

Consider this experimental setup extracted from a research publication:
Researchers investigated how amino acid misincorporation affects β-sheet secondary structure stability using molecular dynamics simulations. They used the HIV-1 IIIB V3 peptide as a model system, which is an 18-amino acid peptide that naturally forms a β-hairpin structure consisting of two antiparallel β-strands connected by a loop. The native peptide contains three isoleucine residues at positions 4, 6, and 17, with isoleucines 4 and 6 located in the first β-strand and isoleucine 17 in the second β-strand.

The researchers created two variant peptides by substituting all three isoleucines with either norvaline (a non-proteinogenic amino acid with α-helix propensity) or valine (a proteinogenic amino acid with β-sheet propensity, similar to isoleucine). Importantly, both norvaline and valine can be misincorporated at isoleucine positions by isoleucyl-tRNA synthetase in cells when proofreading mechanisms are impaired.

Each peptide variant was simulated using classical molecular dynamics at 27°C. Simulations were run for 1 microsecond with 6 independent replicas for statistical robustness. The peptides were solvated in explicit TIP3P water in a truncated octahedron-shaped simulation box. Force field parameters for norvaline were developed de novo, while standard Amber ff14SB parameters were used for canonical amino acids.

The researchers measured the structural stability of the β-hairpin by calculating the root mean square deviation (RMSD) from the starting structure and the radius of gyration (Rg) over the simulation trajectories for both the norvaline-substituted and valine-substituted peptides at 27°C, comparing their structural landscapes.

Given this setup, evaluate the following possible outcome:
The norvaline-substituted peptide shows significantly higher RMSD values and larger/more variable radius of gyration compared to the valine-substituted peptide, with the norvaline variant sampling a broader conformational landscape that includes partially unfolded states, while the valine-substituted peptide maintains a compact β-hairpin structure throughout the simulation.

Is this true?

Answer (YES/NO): YES